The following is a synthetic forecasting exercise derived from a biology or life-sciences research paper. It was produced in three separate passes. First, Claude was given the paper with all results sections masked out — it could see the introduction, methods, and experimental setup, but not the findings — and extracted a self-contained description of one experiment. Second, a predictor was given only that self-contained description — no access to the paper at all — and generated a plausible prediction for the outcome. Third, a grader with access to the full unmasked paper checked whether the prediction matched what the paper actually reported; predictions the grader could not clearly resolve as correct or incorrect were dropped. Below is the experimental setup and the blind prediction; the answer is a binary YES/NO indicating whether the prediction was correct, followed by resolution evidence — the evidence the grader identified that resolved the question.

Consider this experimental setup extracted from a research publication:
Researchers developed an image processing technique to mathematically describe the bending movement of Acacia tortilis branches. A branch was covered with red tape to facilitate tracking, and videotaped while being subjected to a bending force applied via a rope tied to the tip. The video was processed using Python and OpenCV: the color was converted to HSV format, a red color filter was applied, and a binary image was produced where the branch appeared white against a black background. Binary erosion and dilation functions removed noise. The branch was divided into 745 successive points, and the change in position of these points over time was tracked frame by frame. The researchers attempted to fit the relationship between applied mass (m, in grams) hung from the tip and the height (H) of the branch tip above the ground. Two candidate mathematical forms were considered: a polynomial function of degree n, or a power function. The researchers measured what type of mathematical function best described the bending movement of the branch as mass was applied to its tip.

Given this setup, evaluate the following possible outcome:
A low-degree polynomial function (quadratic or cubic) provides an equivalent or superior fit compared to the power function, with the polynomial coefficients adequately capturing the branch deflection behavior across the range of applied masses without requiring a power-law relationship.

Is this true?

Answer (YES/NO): NO